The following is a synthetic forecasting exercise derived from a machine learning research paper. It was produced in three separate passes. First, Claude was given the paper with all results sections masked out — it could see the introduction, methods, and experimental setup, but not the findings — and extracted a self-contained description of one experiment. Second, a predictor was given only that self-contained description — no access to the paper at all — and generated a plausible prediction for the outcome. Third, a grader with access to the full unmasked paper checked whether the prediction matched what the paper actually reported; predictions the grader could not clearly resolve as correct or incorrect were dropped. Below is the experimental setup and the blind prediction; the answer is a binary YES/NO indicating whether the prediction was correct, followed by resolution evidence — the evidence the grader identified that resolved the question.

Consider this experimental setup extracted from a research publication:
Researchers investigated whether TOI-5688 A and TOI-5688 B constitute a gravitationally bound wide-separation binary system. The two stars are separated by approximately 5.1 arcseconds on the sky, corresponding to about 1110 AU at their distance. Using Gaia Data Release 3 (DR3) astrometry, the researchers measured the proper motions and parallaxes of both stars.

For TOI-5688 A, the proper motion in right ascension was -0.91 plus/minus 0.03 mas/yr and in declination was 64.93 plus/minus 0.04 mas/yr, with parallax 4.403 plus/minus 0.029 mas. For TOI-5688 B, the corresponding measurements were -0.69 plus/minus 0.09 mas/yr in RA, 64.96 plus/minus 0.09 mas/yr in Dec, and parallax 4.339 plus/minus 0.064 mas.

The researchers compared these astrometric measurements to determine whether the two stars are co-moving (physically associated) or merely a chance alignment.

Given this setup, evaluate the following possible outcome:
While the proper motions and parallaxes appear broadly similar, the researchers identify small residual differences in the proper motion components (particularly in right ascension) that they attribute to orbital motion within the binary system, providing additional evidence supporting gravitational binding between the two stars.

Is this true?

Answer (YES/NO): NO